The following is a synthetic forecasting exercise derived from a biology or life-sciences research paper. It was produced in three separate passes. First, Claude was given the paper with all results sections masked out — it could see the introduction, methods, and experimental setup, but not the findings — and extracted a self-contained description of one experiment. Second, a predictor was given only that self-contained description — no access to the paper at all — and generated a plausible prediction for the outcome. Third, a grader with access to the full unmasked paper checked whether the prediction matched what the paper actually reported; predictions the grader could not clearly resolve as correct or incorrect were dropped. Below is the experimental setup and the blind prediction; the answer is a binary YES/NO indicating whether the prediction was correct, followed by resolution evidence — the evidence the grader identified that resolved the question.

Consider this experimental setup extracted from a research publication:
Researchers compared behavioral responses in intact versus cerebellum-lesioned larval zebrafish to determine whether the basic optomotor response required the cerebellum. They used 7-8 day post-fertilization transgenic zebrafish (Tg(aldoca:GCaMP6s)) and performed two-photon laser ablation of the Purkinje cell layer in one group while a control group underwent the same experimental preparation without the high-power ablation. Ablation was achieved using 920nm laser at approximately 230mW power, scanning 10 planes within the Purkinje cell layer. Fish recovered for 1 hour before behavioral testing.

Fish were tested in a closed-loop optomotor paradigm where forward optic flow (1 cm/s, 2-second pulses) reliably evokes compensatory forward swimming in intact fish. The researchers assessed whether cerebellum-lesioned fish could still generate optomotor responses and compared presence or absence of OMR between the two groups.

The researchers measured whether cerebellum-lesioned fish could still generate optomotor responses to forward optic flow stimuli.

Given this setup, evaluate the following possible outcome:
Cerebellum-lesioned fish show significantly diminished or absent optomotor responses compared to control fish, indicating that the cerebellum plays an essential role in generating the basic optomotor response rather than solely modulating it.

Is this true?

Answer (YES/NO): NO